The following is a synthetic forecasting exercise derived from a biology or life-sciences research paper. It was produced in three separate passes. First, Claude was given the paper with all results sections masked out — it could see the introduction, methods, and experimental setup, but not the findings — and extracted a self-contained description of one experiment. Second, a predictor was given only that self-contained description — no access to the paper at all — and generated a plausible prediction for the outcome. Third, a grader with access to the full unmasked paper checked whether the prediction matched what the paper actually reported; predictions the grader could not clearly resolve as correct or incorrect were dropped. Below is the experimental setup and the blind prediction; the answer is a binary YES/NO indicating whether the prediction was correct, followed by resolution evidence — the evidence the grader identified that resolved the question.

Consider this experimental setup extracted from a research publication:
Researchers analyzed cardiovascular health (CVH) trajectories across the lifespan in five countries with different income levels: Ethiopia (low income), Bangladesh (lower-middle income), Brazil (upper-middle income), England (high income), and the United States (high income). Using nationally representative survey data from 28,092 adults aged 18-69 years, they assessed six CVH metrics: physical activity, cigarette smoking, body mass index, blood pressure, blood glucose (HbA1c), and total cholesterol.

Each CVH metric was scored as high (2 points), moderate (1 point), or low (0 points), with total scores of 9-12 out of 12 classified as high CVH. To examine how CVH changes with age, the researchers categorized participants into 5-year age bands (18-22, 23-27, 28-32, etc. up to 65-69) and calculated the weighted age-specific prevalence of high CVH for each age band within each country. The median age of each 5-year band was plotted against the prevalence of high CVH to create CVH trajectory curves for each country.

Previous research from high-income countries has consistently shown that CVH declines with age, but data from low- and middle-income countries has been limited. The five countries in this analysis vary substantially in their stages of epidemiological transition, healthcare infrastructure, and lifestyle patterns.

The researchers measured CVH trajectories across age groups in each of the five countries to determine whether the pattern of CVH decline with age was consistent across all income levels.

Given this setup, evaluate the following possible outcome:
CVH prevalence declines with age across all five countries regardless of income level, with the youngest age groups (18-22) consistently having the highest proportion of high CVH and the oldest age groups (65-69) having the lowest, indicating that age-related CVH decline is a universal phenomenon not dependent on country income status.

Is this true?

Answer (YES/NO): YES